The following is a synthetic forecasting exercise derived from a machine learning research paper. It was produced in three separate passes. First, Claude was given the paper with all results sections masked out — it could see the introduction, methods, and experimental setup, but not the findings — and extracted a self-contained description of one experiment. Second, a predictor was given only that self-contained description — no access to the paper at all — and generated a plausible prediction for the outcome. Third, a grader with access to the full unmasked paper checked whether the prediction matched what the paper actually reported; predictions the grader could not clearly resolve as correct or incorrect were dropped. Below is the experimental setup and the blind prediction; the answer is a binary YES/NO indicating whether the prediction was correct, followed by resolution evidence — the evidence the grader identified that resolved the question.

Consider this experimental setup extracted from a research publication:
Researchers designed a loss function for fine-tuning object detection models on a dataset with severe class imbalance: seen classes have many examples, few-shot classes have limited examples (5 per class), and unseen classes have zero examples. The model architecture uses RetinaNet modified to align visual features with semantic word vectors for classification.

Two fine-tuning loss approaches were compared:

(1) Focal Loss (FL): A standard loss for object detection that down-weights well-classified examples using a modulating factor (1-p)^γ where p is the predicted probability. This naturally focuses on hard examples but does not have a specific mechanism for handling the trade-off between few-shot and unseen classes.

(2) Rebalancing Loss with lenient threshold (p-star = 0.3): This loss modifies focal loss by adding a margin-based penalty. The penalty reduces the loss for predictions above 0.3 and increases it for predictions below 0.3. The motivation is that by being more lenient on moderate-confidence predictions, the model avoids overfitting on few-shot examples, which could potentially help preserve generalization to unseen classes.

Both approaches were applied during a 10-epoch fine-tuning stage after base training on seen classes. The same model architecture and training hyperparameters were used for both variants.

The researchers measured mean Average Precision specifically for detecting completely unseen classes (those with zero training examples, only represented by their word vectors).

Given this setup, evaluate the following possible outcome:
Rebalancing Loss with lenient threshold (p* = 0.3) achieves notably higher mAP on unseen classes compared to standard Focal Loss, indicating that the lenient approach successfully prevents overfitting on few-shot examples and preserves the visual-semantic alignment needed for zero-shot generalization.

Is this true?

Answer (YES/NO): YES